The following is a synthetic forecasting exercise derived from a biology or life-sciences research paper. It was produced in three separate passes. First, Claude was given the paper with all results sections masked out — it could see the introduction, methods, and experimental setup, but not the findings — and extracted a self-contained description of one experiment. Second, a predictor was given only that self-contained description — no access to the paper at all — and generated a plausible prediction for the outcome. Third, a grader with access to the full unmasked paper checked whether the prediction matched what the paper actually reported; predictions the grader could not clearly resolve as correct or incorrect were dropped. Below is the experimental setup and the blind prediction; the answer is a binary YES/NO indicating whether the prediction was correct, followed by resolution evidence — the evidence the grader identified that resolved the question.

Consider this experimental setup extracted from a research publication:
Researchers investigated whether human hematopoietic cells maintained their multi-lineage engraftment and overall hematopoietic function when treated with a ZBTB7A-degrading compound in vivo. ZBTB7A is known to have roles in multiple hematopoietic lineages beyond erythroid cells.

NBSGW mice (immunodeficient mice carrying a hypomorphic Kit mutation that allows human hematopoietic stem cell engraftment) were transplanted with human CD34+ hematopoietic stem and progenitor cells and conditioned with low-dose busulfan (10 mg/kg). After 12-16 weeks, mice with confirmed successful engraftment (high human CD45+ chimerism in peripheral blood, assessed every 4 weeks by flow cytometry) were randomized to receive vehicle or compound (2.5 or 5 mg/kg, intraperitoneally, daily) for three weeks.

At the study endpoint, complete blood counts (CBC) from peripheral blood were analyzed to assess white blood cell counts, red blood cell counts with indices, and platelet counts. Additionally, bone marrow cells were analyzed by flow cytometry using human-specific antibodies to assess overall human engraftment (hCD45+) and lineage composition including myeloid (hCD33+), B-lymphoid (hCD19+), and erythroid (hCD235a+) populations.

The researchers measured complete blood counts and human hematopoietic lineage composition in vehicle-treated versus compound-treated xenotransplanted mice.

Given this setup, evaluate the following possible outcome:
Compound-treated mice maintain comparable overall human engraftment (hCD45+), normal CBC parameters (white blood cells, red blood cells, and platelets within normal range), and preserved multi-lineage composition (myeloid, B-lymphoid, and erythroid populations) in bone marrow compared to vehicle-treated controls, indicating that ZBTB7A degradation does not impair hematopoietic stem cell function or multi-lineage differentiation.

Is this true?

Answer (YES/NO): YES